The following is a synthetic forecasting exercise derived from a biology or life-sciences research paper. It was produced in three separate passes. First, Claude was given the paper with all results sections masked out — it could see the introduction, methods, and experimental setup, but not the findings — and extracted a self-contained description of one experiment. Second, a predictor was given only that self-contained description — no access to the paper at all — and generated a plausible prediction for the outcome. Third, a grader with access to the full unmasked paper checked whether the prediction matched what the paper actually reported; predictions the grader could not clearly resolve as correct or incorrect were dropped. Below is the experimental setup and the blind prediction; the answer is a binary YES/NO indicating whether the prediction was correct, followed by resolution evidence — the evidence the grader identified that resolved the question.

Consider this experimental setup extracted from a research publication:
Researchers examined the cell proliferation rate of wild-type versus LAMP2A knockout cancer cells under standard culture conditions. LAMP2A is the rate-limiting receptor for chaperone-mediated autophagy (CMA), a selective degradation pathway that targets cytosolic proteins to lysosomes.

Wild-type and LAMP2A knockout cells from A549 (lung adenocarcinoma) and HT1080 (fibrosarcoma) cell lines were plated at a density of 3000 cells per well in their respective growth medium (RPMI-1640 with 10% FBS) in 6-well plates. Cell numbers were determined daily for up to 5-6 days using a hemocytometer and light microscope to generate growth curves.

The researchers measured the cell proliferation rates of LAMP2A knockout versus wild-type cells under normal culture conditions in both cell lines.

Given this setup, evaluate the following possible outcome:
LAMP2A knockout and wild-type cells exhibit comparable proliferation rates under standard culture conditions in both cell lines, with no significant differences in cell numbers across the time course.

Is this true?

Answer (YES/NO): NO